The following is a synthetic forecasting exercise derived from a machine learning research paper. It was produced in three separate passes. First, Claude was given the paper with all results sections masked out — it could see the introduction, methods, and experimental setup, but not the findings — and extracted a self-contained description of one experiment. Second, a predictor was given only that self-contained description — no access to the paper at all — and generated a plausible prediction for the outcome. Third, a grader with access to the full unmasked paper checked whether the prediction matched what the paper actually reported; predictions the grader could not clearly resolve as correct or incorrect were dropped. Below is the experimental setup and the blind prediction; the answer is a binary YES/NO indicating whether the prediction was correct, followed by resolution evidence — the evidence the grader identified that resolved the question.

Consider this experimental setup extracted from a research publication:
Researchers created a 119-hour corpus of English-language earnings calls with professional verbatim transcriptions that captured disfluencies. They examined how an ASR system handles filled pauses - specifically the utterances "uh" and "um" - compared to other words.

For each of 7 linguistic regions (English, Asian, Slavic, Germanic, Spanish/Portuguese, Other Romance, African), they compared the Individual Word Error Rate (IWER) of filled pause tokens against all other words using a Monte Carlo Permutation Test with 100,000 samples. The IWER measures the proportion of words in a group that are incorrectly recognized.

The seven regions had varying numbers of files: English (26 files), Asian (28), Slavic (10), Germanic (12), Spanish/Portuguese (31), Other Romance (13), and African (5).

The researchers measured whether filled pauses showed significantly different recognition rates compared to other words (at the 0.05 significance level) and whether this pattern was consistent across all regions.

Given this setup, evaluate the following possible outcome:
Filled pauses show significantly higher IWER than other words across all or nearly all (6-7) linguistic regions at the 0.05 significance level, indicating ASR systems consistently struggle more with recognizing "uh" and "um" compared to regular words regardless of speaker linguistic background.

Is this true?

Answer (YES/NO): NO